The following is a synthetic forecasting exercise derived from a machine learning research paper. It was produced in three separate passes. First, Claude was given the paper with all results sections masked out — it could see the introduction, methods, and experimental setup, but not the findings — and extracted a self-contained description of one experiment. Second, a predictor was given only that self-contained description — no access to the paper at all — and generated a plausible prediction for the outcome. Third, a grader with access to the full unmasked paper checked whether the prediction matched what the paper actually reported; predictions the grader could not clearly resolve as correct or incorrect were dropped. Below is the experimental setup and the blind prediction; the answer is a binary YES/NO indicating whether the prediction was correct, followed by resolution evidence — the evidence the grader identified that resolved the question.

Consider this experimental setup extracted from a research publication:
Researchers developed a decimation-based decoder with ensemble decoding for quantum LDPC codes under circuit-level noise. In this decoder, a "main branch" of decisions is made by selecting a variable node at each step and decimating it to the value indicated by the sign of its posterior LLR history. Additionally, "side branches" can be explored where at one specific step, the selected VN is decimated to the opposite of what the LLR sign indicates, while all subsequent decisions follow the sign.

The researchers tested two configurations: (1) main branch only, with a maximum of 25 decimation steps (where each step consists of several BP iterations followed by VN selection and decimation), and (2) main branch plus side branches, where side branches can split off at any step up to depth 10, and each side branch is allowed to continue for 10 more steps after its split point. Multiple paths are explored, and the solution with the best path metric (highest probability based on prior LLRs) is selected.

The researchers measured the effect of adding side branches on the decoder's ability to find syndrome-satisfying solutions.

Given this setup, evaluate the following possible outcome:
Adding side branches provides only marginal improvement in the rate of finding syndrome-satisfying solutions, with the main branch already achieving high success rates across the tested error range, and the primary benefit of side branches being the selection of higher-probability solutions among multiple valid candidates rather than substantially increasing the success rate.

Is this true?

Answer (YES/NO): NO